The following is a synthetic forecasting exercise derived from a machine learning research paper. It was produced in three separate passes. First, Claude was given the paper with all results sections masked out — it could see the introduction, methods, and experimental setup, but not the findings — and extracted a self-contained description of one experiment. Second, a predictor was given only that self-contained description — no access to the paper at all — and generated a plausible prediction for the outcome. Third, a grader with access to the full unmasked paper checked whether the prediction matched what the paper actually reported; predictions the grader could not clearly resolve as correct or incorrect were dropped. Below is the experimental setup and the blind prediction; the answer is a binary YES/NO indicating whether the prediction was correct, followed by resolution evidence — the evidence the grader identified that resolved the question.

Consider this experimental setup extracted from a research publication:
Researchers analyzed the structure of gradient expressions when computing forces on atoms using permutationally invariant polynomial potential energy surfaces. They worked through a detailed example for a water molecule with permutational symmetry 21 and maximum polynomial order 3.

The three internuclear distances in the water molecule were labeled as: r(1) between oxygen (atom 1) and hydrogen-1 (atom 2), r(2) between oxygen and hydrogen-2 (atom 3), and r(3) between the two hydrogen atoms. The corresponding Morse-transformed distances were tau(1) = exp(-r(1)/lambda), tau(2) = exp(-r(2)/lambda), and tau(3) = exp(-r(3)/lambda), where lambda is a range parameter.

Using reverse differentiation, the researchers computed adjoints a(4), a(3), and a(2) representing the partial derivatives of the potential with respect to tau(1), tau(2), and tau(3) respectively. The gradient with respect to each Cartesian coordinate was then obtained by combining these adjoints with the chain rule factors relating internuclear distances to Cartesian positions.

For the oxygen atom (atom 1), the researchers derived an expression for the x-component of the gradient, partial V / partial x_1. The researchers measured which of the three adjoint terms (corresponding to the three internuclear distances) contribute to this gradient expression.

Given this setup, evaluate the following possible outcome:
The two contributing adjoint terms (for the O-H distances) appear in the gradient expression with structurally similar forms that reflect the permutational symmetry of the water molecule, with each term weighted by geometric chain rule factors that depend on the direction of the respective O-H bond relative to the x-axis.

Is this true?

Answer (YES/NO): YES